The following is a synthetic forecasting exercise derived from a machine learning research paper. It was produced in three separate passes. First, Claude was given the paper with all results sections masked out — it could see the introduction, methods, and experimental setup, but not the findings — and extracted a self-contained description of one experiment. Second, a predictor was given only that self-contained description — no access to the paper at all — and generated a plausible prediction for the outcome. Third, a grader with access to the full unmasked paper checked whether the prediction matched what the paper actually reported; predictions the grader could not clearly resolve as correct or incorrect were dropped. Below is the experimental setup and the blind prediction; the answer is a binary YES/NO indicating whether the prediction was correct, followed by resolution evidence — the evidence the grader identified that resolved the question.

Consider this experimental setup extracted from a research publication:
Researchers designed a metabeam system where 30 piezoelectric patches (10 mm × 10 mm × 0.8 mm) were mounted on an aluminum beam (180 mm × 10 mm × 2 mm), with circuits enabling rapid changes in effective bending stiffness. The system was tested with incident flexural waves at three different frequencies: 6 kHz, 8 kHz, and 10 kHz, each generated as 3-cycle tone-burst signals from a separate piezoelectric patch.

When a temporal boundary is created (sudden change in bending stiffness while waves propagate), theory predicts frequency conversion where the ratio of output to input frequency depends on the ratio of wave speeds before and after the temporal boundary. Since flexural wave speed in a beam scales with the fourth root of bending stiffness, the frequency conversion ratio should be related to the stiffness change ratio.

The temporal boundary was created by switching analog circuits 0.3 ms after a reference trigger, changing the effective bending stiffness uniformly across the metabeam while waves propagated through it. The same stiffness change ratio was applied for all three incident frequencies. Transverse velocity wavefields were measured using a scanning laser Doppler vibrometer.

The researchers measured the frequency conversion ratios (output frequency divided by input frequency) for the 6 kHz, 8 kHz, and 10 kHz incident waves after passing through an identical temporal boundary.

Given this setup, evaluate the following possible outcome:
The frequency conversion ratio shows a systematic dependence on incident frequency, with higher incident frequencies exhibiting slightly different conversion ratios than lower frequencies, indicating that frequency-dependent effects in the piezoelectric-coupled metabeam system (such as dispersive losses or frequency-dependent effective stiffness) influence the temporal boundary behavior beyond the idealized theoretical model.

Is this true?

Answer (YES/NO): NO